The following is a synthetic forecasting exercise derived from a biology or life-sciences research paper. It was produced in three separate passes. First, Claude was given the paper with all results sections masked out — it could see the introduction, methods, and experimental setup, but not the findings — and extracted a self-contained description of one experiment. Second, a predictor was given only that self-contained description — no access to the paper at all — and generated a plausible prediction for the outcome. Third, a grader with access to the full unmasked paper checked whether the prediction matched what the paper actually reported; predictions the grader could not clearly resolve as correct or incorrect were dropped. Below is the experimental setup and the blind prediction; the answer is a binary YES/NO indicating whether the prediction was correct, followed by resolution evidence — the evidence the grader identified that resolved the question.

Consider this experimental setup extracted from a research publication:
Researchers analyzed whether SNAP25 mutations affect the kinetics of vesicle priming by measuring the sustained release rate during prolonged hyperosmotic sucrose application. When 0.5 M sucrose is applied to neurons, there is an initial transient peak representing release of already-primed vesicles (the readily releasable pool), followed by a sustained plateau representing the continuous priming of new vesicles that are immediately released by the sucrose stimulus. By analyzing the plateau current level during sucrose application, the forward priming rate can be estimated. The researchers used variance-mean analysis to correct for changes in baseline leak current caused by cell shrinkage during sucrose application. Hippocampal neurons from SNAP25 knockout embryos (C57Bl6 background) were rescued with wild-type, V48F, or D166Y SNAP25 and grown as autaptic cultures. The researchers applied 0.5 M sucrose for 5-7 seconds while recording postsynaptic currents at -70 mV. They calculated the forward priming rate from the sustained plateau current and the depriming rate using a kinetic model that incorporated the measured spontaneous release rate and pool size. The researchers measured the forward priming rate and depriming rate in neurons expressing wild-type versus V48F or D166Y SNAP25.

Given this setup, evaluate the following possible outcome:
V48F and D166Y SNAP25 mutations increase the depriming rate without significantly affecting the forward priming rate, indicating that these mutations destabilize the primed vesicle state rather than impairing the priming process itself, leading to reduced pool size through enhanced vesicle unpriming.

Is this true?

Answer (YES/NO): NO